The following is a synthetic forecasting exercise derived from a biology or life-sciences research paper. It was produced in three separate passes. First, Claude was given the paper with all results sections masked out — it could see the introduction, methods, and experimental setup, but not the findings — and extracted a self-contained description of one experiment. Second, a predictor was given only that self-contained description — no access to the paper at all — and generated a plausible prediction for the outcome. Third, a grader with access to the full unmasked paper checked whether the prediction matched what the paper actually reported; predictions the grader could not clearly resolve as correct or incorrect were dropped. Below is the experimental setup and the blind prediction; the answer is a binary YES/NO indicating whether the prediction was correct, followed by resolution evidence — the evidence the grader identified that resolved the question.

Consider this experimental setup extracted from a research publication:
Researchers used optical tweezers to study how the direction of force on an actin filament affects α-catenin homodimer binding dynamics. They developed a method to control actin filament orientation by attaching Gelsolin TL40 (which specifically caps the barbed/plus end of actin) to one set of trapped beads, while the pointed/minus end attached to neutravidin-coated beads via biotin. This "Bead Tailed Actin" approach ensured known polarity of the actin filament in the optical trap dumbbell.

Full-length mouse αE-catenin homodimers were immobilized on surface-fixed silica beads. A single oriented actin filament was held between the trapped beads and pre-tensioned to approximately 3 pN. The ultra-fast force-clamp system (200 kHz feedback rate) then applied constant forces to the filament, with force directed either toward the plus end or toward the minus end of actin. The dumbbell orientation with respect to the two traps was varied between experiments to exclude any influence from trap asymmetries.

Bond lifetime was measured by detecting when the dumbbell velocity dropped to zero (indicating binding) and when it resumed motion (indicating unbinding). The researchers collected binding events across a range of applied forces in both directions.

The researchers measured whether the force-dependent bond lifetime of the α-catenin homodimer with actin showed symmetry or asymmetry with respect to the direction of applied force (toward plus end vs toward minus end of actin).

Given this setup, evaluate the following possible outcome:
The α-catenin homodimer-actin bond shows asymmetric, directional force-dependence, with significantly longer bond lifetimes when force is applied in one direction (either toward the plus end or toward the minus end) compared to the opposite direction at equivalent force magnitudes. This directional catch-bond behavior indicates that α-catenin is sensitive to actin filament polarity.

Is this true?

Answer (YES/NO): YES